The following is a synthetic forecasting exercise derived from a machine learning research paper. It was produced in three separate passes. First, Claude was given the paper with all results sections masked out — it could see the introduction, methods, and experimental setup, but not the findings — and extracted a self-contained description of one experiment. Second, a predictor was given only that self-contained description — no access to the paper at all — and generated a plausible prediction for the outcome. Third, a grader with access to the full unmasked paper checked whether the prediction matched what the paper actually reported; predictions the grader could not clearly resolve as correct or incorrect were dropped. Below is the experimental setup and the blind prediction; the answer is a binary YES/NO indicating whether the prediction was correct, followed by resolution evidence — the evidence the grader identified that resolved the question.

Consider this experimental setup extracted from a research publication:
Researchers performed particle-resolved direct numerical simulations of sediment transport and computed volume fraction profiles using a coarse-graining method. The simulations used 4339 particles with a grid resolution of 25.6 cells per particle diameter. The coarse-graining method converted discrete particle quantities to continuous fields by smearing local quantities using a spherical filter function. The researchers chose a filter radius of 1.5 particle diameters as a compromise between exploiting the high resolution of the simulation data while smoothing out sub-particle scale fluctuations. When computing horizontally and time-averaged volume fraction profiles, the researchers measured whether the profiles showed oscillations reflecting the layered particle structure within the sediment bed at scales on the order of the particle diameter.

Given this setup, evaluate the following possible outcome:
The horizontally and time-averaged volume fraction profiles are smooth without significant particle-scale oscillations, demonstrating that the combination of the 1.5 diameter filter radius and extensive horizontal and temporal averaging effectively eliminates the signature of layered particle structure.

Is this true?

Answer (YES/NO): NO